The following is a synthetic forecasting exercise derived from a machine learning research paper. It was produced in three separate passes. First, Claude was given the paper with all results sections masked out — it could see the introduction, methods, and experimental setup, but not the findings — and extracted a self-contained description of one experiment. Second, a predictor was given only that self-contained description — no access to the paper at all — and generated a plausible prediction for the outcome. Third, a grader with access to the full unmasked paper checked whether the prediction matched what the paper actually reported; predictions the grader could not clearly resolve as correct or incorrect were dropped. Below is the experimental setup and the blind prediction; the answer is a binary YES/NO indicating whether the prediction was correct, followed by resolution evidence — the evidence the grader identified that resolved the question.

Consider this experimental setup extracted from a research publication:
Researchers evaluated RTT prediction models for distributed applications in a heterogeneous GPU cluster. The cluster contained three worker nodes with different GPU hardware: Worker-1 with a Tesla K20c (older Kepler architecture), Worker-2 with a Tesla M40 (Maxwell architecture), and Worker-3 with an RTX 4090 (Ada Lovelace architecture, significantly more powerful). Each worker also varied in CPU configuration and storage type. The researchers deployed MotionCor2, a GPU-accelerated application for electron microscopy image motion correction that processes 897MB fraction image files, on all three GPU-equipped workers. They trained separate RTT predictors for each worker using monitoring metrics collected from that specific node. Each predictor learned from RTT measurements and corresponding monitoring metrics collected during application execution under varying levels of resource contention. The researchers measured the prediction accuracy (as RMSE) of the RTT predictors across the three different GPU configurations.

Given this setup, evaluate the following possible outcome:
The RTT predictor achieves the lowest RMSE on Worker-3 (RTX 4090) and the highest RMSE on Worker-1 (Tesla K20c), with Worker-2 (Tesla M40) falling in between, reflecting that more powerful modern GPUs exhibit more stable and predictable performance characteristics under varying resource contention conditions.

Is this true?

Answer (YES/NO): YES